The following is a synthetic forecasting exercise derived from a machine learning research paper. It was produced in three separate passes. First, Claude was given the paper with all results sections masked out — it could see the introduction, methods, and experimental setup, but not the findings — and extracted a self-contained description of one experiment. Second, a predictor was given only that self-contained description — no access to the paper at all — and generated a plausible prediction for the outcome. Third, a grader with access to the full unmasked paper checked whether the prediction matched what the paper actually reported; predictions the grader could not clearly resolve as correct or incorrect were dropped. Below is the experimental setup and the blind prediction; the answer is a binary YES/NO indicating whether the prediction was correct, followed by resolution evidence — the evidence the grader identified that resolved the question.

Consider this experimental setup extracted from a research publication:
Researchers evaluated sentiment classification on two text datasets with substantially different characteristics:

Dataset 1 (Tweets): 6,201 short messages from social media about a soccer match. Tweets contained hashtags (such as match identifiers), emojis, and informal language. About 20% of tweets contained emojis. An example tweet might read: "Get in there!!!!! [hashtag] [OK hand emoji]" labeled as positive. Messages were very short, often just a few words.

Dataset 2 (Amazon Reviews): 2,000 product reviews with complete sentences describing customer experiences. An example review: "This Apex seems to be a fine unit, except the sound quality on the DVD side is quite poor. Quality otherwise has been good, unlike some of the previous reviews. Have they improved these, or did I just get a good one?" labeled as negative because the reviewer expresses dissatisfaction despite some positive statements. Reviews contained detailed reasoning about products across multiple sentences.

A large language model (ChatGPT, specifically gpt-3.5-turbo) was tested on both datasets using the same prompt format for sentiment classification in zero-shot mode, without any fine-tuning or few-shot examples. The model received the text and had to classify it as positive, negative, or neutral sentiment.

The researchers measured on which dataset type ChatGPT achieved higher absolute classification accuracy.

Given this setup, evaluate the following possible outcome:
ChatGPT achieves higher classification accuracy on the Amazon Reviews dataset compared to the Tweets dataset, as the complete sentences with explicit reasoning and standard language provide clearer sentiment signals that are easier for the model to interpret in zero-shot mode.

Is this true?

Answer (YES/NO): YES